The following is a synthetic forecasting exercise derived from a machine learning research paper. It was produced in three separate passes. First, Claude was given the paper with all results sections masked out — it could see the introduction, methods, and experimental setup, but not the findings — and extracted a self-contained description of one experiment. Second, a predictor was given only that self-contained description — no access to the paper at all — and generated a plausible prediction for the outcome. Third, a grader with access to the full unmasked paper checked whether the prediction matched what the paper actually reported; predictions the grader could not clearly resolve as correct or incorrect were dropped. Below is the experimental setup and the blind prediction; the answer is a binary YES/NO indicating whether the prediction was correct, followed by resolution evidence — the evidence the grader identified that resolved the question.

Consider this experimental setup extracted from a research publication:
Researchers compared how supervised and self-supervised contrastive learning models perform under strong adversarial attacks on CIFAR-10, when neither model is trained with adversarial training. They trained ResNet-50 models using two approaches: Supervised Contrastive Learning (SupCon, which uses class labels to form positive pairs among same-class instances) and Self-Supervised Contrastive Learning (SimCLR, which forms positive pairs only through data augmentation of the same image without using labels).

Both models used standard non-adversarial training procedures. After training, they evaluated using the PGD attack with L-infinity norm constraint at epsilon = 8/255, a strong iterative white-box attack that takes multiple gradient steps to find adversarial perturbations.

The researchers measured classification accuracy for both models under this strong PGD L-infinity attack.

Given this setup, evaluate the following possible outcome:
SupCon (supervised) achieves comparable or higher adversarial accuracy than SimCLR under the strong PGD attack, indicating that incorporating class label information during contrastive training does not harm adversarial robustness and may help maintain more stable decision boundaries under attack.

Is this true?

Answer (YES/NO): YES